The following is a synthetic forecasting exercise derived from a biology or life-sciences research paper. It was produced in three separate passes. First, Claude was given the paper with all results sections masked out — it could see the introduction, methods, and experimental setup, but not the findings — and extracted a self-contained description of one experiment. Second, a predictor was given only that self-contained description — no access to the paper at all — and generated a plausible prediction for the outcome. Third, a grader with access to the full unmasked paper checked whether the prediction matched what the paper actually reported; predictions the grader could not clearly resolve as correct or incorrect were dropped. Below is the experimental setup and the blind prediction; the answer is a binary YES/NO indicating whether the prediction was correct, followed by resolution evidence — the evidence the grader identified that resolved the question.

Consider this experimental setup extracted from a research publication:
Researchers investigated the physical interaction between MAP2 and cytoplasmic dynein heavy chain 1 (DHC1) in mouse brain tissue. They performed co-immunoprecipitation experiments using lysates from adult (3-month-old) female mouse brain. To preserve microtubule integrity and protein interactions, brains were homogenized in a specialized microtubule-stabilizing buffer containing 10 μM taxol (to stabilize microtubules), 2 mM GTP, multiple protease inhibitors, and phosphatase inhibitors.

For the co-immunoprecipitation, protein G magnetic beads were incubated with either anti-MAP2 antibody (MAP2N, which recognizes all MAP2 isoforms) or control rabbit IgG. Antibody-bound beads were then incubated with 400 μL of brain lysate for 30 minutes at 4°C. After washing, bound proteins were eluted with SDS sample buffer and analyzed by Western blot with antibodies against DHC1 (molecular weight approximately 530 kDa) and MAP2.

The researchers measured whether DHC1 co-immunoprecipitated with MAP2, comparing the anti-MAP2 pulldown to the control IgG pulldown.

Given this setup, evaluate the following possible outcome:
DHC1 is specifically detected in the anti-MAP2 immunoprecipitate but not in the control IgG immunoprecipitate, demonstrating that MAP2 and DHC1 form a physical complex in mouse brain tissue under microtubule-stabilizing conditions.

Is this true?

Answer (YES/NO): YES